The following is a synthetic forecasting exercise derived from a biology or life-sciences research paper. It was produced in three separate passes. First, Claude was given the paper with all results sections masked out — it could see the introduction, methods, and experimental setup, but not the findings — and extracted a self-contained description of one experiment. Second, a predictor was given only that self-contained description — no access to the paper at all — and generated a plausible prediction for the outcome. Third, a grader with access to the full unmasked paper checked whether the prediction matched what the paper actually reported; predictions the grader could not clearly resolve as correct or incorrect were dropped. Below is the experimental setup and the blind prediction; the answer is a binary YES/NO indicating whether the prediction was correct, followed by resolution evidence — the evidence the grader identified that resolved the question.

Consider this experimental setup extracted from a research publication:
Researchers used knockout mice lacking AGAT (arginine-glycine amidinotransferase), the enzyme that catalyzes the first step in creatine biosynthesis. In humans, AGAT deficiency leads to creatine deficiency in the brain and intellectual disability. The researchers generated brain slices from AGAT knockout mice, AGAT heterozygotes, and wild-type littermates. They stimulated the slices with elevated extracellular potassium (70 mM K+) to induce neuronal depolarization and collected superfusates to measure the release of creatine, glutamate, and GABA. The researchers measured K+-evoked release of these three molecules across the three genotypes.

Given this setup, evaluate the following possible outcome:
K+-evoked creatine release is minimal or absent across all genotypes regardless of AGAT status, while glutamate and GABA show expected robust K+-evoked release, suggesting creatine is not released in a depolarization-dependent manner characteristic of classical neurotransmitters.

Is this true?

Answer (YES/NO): NO